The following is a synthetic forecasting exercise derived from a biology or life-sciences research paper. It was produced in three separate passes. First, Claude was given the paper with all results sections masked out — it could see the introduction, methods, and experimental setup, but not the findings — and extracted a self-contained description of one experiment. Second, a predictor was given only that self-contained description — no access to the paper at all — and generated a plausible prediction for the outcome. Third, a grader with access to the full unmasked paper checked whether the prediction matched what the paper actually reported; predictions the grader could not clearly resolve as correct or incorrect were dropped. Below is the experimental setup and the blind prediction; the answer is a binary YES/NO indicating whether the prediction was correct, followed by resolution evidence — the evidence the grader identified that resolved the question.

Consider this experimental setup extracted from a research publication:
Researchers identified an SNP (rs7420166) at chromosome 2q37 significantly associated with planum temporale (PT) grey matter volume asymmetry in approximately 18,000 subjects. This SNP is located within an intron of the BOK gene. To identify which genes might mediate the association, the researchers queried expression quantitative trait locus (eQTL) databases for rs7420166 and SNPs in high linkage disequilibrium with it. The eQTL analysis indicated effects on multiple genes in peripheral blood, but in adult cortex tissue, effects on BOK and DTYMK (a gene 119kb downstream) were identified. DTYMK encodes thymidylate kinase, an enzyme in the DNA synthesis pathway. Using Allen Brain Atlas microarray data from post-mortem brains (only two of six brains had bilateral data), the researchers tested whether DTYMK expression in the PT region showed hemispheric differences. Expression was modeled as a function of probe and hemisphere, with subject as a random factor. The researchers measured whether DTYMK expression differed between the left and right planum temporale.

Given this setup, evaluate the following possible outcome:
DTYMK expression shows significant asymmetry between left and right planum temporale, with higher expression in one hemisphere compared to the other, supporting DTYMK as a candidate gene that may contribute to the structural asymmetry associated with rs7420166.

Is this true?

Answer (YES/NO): YES